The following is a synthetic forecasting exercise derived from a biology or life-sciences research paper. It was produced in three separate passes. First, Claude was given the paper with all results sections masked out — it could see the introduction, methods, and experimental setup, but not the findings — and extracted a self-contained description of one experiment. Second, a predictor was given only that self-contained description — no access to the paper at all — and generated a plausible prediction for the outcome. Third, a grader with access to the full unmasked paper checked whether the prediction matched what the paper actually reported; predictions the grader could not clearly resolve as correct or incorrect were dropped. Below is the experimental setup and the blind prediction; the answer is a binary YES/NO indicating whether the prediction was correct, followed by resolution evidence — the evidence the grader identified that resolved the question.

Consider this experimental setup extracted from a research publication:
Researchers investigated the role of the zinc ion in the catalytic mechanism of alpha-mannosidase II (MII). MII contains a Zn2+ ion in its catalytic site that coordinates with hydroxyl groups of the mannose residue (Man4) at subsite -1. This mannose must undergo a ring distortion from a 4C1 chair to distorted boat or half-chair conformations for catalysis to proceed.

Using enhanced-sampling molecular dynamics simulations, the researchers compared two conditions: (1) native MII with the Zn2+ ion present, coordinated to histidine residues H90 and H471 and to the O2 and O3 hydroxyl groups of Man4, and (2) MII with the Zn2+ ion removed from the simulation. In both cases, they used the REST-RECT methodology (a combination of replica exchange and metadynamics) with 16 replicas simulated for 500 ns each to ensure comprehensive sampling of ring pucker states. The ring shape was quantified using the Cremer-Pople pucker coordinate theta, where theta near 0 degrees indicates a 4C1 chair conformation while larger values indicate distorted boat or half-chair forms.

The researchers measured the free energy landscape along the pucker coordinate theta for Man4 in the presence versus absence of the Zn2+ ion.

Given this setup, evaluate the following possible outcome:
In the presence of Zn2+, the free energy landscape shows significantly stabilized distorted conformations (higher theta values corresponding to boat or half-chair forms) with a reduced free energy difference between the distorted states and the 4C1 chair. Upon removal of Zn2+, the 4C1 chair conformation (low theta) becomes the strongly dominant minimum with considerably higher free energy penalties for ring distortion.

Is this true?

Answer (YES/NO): YES